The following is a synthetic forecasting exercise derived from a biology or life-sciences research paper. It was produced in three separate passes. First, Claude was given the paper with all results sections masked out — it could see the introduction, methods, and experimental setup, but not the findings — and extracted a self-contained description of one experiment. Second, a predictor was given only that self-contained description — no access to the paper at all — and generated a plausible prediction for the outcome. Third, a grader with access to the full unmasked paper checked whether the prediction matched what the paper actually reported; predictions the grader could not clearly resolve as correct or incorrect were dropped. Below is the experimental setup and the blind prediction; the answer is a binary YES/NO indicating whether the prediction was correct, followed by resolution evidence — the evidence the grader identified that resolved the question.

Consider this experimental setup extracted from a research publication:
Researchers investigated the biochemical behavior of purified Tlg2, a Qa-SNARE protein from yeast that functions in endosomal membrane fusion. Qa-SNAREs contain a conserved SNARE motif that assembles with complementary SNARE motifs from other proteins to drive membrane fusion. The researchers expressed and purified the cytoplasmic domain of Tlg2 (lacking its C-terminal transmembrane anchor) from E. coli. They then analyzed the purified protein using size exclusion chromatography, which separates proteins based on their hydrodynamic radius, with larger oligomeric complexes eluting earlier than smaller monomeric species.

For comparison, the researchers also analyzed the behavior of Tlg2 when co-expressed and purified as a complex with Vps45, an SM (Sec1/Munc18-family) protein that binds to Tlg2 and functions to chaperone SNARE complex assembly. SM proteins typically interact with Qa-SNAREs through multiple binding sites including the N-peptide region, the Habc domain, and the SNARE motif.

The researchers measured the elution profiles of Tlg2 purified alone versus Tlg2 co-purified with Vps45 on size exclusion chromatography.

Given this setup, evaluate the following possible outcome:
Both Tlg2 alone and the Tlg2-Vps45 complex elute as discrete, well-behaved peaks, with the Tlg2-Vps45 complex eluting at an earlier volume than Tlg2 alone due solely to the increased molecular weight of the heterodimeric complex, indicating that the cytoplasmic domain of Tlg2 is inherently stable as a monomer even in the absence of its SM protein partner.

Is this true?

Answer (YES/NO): NO